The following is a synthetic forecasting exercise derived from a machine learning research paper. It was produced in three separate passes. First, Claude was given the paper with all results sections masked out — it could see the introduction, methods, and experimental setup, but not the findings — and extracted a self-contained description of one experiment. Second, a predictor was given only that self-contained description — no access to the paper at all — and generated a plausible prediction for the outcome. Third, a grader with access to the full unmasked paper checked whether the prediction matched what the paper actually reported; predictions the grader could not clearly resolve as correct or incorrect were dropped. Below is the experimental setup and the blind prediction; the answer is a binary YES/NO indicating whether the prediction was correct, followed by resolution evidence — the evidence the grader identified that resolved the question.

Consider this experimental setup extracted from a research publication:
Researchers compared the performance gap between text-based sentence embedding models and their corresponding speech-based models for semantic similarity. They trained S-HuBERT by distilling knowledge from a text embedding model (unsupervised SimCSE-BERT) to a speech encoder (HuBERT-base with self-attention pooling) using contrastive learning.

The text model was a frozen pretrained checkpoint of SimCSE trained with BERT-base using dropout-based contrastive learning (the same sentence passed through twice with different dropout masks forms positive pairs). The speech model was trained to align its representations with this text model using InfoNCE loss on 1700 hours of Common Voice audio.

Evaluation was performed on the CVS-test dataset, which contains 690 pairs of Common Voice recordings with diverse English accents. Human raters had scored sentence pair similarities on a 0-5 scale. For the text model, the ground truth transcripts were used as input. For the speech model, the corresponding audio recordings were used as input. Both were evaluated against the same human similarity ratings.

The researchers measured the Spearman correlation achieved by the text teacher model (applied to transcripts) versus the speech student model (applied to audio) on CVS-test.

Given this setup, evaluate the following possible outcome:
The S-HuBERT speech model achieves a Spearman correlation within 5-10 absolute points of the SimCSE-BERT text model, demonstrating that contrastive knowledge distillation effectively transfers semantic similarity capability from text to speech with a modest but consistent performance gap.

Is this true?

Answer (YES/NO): YES